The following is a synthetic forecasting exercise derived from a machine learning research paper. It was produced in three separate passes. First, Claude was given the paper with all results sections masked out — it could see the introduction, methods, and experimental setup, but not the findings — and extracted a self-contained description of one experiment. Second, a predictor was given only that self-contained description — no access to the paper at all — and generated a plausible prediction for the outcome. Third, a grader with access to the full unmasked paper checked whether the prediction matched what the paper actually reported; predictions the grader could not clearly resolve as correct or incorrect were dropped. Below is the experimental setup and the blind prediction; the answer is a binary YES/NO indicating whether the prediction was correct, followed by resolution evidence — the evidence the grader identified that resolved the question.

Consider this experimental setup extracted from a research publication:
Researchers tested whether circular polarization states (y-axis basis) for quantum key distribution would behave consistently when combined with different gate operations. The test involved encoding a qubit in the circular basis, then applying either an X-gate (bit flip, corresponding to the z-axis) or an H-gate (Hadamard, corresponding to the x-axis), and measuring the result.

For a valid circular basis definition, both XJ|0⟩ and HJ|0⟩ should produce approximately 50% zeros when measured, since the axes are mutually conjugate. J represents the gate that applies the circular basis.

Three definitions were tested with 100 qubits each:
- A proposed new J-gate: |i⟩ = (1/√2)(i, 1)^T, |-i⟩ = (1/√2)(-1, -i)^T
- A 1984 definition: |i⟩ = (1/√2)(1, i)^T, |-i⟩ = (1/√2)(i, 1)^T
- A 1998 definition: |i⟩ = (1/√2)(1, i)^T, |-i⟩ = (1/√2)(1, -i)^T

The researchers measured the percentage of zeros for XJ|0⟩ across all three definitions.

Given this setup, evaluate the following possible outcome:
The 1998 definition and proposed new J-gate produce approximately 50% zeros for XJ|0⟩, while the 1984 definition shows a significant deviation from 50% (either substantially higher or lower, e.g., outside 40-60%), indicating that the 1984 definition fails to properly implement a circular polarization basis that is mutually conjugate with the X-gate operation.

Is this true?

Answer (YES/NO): NO